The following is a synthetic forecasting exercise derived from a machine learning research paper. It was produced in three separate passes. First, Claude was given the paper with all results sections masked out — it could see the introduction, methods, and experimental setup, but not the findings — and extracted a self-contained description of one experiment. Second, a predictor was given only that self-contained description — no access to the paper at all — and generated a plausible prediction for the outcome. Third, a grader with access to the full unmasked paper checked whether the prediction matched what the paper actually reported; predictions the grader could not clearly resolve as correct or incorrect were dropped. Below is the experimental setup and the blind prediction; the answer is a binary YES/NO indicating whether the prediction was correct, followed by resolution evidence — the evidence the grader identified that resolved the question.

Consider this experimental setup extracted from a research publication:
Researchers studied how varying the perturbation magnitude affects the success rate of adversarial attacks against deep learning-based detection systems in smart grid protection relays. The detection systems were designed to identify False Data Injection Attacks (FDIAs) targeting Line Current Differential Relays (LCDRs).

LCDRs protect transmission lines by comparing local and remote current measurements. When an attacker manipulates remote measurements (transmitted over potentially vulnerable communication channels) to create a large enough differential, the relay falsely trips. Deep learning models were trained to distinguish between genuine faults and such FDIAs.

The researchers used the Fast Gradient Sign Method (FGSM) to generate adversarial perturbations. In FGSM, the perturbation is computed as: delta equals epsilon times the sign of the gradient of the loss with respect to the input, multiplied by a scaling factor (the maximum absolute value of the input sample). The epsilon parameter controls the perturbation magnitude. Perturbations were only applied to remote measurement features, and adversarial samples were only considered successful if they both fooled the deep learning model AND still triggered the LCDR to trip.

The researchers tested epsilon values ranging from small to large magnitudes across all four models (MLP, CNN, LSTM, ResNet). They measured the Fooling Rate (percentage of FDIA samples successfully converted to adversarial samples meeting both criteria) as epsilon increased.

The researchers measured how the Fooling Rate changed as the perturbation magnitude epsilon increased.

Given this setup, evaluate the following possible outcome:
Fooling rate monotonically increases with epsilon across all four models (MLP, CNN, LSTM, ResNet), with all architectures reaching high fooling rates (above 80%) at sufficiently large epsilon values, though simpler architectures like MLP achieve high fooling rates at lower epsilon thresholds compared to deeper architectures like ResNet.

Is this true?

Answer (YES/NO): NO